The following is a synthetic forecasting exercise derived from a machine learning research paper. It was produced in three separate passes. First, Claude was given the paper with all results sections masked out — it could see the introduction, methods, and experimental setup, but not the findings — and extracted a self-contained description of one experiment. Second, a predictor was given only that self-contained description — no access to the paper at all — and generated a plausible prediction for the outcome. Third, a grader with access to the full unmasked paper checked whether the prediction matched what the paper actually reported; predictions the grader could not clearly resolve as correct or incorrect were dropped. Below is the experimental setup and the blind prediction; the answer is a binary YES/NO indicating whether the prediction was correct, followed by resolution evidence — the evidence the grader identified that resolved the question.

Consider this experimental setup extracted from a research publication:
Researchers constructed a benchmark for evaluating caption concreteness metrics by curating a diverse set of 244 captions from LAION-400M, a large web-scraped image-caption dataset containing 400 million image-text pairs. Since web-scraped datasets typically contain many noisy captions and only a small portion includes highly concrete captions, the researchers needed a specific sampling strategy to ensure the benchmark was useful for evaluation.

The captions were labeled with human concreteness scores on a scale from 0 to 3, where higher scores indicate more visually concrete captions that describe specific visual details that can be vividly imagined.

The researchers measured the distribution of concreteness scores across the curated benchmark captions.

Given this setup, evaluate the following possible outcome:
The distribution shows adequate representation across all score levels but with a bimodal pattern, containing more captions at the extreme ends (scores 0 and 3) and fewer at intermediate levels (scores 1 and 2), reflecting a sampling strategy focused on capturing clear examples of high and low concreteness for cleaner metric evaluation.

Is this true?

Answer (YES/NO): NO